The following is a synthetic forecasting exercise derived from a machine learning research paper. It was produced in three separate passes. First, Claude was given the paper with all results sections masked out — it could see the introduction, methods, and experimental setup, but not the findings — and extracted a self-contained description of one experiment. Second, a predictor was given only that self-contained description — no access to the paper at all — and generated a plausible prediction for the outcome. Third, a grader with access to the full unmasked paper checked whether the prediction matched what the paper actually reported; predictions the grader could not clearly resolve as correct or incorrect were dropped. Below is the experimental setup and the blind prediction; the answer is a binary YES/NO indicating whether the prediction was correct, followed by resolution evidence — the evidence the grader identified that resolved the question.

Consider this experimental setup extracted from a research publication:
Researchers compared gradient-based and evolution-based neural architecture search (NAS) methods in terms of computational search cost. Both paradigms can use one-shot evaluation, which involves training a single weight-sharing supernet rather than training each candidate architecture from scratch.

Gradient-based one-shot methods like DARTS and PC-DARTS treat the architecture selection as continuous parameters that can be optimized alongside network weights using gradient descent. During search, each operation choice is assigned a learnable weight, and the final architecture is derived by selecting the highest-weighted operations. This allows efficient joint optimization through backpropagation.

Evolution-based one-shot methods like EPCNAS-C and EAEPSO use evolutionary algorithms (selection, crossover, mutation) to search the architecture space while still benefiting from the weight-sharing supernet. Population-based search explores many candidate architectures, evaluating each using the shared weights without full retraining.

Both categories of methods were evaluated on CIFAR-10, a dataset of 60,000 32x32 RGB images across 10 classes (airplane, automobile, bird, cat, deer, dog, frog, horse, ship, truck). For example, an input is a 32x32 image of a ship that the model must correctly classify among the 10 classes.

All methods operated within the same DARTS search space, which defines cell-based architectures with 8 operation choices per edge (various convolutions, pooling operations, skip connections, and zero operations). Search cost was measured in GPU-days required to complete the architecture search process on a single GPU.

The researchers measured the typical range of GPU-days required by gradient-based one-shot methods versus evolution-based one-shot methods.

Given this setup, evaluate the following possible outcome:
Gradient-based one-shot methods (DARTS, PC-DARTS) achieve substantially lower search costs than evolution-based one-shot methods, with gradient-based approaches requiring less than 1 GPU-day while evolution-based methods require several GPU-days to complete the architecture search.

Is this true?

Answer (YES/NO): NO